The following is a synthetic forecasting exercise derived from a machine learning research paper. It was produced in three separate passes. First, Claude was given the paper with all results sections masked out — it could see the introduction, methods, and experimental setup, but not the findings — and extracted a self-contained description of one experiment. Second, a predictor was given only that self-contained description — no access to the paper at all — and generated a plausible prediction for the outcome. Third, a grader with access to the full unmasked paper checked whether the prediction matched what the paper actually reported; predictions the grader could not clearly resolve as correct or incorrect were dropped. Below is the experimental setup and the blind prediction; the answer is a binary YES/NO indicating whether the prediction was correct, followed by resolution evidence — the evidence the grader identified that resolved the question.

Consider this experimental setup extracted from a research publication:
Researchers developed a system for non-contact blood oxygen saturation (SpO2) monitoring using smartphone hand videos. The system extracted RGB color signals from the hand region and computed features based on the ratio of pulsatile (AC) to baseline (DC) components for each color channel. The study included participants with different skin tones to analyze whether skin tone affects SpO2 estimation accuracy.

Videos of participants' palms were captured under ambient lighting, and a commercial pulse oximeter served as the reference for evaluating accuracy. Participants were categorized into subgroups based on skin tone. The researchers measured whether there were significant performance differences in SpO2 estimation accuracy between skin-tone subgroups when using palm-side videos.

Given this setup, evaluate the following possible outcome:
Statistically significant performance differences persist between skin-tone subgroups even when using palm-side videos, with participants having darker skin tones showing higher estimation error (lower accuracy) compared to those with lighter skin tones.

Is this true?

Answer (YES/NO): NO